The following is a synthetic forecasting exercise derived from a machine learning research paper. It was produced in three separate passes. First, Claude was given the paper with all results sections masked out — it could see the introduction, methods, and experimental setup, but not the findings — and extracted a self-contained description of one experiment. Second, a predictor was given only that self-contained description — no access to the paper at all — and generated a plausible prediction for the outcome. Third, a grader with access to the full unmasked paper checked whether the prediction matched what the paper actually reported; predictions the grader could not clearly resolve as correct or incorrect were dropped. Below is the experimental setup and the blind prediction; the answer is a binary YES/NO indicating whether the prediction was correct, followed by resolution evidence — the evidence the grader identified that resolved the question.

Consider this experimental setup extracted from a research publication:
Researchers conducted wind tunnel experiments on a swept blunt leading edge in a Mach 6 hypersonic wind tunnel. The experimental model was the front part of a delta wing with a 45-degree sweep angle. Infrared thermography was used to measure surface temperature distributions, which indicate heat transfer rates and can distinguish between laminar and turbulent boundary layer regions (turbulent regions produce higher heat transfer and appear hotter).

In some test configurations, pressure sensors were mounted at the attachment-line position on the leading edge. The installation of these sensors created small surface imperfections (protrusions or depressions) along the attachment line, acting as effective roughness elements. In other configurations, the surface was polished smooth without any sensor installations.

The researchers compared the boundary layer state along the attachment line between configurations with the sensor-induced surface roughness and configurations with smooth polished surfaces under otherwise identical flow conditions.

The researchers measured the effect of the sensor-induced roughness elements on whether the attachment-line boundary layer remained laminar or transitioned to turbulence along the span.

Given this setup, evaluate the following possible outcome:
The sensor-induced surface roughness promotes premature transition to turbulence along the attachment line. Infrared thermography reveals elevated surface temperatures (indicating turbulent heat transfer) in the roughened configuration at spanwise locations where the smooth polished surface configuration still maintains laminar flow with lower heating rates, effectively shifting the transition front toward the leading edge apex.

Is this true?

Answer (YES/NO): YES